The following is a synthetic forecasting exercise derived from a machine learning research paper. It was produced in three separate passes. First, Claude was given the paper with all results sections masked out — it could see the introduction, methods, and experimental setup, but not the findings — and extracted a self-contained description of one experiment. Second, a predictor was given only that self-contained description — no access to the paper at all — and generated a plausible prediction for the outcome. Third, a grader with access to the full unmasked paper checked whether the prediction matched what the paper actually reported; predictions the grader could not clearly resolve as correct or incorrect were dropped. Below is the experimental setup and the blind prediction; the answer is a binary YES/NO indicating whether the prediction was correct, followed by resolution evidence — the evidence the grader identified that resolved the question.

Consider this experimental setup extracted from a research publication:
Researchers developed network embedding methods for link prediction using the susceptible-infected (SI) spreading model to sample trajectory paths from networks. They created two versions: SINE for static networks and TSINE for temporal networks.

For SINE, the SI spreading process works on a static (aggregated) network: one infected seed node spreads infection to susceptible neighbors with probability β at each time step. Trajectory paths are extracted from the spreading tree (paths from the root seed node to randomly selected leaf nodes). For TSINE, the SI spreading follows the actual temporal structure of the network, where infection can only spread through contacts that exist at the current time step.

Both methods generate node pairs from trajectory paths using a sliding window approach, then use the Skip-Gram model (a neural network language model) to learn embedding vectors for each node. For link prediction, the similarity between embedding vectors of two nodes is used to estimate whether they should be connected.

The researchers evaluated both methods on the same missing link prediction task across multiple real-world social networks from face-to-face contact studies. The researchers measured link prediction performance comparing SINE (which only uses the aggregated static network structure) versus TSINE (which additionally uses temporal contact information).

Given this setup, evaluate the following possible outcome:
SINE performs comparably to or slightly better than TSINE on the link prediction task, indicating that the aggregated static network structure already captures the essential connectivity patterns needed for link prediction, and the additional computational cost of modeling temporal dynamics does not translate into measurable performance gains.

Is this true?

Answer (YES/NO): YES